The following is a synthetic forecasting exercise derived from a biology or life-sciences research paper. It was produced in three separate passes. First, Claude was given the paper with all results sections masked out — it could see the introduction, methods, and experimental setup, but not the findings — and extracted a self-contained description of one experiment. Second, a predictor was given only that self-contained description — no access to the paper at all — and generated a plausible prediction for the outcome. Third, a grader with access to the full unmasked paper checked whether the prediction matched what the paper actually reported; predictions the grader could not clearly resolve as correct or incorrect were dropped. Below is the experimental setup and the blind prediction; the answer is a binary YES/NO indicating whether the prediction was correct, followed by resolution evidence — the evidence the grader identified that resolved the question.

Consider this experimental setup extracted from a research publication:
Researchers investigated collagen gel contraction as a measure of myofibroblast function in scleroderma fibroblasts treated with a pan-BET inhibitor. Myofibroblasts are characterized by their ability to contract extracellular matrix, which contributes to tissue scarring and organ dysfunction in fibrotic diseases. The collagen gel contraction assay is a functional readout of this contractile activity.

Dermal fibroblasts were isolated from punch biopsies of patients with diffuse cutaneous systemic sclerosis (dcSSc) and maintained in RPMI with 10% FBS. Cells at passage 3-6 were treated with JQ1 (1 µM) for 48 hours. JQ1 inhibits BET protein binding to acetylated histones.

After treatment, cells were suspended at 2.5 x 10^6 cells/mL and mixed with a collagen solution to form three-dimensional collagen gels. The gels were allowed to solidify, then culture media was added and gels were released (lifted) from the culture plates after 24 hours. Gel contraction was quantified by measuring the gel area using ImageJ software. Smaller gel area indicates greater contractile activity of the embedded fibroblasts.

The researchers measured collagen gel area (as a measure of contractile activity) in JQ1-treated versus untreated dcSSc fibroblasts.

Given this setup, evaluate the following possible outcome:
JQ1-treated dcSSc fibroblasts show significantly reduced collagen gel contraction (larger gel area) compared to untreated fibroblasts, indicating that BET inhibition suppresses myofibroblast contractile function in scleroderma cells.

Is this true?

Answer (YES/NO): YES